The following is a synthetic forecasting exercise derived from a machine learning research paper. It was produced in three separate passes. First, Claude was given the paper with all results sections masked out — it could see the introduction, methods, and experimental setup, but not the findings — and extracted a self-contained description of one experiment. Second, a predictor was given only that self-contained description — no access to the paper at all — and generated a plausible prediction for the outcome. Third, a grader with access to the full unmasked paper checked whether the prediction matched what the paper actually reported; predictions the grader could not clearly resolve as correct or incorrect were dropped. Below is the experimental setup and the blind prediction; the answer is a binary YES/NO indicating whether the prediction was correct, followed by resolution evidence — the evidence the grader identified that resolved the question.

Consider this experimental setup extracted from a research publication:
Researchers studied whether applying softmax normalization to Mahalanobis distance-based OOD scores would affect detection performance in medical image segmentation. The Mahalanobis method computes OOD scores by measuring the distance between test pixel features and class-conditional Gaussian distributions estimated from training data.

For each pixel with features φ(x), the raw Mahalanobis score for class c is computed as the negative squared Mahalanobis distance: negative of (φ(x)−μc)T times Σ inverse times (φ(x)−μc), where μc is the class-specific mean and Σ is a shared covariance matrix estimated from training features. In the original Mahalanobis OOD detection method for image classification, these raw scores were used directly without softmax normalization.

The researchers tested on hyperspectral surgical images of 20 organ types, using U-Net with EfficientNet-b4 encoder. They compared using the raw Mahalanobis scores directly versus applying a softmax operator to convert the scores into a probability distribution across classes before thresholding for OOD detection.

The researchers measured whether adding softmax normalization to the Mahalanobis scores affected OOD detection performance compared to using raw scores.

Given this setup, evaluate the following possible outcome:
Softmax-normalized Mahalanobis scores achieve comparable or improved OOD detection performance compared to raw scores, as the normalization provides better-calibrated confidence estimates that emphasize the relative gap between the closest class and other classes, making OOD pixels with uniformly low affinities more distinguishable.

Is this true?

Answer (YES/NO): YES